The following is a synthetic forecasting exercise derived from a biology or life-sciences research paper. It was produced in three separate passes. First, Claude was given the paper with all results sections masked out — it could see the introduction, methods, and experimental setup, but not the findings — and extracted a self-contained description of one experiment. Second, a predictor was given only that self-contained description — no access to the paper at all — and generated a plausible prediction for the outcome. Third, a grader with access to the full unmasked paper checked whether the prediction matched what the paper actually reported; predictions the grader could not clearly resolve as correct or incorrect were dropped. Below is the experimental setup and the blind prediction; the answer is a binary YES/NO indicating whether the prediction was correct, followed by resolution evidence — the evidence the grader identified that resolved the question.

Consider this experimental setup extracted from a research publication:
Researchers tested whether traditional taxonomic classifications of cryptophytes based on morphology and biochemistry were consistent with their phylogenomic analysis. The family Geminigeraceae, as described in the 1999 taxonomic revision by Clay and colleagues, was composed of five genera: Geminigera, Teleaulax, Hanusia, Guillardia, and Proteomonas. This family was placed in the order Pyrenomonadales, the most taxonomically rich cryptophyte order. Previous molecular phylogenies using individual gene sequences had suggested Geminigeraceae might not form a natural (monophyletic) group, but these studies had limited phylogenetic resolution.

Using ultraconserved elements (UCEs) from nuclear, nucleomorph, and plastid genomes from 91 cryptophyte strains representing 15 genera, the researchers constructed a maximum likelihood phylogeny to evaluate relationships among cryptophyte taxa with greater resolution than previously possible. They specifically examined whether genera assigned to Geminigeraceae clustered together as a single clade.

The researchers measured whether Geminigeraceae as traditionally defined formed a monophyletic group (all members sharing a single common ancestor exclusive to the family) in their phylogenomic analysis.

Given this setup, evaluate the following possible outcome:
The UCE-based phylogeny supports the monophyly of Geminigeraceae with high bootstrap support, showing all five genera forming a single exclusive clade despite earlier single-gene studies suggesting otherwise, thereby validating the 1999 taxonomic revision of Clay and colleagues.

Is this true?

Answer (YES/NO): NO